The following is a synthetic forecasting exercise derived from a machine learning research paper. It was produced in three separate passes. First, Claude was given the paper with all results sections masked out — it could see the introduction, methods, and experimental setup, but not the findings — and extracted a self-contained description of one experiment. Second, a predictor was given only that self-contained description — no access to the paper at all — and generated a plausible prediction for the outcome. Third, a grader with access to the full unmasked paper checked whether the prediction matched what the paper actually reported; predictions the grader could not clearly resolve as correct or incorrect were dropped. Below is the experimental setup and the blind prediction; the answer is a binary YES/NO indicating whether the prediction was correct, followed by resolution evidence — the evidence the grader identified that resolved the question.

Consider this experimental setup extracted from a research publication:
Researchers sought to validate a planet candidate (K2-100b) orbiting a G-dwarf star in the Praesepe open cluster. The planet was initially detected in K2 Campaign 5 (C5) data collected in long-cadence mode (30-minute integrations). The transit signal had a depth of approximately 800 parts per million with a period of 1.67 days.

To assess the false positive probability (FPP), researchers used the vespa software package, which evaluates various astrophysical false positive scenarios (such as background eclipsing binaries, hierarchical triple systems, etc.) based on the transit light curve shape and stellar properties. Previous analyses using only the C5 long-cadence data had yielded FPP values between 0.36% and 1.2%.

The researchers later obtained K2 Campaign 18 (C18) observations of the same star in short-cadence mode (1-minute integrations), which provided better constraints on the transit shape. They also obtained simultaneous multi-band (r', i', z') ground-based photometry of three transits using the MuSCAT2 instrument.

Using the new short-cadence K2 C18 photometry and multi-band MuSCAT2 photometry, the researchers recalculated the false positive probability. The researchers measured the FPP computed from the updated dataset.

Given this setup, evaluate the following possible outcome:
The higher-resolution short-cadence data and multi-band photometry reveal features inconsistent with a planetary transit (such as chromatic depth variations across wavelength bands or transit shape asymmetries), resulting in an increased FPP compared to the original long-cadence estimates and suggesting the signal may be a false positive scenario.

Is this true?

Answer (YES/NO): NO